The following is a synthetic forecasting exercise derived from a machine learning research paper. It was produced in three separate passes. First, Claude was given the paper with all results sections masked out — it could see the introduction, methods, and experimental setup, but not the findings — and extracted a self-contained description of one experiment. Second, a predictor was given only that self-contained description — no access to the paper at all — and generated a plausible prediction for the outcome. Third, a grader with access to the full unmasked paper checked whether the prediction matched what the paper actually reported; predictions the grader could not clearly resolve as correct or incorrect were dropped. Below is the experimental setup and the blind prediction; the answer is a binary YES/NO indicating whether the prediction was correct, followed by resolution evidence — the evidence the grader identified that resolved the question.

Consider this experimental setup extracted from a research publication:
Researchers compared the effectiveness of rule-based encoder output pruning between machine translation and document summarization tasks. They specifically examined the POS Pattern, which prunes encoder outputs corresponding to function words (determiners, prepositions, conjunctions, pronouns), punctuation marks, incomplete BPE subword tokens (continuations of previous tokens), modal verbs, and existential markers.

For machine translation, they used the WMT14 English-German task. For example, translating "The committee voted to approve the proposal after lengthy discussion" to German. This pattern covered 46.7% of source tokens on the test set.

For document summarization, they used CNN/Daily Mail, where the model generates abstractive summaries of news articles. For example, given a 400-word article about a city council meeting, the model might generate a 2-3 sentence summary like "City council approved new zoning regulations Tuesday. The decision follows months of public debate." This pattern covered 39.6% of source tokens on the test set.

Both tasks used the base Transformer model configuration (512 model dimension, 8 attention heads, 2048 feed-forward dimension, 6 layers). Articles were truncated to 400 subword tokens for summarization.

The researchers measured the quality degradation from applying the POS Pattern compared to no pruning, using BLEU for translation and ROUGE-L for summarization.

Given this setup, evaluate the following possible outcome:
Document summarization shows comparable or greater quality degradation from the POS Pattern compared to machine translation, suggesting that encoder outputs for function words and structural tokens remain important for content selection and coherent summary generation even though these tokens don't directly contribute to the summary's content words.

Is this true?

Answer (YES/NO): YES